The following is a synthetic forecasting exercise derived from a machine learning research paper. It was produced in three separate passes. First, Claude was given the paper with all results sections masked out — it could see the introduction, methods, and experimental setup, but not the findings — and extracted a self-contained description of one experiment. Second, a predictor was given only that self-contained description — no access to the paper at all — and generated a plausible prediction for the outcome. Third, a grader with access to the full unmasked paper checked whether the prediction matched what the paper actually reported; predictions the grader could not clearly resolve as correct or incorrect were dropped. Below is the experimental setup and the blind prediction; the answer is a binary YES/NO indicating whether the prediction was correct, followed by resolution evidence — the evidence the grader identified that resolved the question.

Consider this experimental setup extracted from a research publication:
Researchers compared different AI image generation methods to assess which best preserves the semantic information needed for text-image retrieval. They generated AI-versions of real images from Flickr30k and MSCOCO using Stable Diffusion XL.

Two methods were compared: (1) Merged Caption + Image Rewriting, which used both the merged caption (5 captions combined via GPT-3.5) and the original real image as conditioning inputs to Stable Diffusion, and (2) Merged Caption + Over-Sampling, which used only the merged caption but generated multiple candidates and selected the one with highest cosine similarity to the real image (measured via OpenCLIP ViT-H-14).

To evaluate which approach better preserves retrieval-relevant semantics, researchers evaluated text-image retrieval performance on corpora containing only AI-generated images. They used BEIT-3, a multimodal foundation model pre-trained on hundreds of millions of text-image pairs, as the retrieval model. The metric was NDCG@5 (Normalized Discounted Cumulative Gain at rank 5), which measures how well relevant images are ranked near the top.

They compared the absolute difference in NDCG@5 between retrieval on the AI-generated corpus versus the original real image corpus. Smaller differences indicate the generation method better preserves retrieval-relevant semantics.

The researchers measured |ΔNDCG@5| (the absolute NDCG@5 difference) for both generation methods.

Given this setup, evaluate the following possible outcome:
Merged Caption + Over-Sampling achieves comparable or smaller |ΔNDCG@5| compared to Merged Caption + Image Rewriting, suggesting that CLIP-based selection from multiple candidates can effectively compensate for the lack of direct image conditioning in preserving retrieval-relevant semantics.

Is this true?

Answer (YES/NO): YES